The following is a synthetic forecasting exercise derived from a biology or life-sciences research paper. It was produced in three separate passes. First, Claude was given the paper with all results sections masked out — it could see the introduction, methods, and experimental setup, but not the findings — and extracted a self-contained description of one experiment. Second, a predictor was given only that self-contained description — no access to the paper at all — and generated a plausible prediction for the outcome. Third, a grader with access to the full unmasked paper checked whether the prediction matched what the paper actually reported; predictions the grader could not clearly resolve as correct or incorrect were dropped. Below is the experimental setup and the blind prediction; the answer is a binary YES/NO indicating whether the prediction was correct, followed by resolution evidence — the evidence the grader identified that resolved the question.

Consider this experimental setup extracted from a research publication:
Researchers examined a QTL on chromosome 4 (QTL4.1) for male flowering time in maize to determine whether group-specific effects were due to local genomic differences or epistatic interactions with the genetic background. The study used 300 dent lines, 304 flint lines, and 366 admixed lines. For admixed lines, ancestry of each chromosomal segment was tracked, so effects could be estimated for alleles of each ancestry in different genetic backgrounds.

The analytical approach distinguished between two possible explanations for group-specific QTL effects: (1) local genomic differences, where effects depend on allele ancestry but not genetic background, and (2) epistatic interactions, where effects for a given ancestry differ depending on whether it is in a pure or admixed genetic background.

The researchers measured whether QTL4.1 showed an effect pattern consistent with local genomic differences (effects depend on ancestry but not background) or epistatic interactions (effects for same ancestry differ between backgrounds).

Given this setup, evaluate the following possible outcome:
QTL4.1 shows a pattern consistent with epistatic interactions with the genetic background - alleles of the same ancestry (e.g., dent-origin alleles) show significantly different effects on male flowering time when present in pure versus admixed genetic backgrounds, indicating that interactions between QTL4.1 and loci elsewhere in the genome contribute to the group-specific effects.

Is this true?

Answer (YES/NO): NO